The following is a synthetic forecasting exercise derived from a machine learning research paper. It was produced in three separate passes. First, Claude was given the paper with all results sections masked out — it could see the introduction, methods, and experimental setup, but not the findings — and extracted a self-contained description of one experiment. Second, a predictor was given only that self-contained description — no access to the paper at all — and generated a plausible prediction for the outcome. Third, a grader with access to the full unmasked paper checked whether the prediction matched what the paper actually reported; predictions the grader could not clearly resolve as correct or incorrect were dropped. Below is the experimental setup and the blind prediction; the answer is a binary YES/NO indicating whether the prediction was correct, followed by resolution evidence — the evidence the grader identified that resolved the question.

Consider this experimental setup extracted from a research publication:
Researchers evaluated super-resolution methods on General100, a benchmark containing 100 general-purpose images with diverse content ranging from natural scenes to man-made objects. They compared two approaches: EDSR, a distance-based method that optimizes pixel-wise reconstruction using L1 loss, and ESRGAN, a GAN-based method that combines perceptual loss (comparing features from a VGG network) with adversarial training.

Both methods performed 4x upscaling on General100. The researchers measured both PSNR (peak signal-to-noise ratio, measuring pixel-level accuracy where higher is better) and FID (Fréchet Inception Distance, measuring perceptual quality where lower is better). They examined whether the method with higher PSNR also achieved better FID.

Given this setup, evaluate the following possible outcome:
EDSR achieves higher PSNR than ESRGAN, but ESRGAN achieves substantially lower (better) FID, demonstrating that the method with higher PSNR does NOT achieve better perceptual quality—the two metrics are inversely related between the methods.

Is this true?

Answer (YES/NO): YES